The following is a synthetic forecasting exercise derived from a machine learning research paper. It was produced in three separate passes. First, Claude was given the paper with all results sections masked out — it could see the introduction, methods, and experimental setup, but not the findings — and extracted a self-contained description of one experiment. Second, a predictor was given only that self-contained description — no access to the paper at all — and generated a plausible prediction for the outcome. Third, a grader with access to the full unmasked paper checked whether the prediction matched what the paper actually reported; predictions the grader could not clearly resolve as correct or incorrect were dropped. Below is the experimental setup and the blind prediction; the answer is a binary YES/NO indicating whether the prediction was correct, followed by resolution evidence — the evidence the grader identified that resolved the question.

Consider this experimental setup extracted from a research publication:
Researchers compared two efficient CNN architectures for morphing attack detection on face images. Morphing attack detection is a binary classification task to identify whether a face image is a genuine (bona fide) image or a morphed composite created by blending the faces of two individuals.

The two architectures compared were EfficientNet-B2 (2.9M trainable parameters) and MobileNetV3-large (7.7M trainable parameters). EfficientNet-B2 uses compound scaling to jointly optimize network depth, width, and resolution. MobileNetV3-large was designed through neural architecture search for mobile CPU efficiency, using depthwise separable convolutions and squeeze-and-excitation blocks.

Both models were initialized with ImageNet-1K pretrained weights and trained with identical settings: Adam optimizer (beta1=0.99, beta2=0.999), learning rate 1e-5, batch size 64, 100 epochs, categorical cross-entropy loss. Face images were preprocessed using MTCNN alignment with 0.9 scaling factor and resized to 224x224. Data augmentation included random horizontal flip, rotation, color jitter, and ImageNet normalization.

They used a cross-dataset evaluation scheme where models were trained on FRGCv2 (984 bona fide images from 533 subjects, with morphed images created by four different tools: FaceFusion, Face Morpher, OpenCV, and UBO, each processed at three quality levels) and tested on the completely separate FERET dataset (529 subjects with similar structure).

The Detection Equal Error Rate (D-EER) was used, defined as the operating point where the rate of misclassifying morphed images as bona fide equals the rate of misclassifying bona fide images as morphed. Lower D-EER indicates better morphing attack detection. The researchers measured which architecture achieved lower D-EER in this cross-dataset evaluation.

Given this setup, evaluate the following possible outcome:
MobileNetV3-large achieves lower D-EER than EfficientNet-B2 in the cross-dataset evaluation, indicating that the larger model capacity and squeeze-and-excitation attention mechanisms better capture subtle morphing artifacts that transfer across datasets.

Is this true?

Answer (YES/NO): NO